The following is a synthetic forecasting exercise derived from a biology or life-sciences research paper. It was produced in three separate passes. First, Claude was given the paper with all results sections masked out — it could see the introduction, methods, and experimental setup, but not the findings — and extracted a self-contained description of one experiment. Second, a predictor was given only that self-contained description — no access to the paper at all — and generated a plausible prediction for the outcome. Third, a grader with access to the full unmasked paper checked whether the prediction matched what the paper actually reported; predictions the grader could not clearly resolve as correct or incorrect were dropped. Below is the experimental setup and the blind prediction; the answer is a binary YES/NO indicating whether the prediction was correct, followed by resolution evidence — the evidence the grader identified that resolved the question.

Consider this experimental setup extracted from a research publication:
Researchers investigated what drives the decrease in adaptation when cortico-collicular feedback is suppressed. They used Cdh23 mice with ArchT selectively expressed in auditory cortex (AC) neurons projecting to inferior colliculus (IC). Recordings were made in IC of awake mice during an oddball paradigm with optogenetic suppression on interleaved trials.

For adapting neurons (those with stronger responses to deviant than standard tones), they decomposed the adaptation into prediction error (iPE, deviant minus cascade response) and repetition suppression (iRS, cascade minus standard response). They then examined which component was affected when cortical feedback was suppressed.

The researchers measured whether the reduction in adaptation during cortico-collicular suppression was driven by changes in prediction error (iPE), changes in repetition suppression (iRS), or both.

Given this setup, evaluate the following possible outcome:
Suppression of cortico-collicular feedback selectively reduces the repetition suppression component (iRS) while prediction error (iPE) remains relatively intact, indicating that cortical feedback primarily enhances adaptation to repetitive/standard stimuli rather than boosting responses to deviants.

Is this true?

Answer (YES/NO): NO